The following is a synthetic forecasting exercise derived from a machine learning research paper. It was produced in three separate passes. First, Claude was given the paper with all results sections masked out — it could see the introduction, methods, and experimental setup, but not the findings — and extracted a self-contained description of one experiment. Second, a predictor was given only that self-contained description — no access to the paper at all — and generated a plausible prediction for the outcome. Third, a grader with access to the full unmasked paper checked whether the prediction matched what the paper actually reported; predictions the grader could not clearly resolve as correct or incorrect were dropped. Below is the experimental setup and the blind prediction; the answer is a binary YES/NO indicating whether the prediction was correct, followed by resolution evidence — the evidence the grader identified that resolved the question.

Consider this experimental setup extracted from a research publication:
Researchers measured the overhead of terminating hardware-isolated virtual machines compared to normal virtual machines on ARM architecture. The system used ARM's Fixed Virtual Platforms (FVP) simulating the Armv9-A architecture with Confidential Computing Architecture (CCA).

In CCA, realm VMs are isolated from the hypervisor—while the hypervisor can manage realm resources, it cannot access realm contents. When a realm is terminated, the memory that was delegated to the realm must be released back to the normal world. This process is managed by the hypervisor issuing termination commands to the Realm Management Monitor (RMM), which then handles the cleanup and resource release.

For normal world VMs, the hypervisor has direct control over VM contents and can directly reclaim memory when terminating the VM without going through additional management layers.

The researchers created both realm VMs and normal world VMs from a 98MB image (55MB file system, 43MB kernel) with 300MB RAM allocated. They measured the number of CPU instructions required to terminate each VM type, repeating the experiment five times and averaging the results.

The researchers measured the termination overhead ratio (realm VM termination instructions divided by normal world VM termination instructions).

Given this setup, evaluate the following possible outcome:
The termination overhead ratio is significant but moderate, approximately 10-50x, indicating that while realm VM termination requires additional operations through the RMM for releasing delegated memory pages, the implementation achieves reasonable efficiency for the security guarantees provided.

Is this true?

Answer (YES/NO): NO